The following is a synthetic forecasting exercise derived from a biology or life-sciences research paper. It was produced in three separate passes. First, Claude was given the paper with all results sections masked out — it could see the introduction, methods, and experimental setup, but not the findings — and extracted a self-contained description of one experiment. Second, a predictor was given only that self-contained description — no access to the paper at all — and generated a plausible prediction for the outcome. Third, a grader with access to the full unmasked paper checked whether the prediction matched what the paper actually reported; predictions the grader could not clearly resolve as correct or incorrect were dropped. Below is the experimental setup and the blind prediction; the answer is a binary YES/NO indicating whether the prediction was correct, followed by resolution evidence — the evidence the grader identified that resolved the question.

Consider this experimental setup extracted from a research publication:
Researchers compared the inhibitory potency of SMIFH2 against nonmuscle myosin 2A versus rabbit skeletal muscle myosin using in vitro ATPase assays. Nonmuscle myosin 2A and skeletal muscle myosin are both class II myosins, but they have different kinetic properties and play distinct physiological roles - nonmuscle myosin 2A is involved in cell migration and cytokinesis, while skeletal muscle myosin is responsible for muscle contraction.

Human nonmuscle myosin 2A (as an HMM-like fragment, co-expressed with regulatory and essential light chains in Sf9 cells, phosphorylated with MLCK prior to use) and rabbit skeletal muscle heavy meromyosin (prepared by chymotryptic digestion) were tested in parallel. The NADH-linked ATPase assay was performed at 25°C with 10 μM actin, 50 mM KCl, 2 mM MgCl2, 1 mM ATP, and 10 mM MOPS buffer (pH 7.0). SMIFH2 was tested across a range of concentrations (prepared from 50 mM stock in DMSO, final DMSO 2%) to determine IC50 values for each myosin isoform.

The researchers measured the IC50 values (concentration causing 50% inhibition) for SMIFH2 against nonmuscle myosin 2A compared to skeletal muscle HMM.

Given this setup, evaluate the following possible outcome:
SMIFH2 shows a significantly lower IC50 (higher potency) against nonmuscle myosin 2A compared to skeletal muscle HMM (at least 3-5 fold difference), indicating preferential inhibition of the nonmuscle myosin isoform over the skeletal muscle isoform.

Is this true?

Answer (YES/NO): NO